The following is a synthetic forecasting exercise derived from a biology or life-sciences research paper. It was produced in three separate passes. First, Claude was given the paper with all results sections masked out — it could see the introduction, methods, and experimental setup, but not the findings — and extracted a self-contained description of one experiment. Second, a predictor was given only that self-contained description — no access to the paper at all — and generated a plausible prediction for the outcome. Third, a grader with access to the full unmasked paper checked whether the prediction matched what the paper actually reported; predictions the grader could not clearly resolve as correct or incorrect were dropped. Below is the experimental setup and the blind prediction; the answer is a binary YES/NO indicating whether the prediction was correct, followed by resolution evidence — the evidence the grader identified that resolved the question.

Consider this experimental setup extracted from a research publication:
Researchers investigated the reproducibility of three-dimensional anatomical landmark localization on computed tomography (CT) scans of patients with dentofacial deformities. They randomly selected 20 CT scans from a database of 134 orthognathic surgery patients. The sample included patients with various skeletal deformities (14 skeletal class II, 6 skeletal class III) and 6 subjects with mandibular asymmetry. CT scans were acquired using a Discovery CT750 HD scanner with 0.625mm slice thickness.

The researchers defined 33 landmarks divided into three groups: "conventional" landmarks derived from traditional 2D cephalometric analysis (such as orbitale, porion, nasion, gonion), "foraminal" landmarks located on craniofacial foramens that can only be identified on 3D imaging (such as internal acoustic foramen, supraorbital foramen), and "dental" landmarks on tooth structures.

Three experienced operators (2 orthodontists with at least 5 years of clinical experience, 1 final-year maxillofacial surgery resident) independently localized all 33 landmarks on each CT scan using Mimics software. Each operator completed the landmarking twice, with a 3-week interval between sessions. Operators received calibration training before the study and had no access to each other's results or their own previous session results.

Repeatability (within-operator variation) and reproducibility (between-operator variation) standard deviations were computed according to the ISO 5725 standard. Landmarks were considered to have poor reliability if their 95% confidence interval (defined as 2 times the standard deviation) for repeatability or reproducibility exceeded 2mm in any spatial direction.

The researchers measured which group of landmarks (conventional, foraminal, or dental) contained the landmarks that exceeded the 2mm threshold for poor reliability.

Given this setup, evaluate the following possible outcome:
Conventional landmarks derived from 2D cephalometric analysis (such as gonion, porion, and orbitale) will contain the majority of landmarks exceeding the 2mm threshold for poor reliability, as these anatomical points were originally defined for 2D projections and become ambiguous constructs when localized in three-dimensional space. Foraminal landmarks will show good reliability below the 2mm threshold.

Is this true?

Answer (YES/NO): YES